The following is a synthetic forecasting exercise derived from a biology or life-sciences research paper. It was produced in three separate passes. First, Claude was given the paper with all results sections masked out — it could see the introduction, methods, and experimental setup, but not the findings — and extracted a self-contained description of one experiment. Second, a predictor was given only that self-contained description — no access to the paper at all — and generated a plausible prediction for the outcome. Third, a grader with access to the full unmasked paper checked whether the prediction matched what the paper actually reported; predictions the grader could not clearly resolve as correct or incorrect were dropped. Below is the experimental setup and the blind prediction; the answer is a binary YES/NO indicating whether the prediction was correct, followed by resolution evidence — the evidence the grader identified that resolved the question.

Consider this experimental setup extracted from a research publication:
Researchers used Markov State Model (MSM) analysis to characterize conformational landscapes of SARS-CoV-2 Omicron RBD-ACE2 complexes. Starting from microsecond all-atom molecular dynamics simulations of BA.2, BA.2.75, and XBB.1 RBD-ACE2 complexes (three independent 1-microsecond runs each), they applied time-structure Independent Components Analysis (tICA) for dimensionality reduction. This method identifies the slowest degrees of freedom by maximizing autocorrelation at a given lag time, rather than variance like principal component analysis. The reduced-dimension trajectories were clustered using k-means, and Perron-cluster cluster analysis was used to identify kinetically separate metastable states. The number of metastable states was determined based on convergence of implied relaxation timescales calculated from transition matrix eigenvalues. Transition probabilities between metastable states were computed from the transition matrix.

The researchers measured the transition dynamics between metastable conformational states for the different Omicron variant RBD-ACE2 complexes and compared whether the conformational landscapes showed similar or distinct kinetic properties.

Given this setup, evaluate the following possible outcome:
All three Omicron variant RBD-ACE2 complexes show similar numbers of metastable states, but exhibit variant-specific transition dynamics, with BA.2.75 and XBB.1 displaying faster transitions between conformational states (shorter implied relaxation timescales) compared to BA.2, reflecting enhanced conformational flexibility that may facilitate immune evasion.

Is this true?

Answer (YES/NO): NO